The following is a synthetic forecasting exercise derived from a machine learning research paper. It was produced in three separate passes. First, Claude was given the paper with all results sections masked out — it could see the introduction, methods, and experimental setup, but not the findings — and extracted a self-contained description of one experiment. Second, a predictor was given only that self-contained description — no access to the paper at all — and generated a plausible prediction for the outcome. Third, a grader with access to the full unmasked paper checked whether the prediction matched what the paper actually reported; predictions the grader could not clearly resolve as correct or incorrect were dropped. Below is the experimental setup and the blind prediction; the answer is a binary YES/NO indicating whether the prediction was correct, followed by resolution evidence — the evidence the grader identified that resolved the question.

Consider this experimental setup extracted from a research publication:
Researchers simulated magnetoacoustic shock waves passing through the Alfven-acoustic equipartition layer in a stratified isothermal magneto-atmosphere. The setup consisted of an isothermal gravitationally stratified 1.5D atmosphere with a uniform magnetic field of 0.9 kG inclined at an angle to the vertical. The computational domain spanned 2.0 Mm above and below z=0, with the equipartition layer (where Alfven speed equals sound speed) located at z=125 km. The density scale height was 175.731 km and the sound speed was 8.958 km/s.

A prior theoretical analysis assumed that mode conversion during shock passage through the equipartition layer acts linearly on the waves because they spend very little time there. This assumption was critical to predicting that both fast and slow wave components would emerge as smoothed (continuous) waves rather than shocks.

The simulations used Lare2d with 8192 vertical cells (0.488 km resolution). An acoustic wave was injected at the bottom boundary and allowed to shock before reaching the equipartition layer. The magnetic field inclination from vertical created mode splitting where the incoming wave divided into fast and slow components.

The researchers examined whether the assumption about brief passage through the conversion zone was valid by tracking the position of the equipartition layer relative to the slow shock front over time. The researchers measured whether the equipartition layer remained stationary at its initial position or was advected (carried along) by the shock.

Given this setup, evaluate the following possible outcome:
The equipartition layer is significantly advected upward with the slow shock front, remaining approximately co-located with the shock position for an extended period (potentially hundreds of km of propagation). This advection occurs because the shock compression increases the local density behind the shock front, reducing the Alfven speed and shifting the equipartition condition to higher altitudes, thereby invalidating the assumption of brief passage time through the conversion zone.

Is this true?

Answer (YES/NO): YES